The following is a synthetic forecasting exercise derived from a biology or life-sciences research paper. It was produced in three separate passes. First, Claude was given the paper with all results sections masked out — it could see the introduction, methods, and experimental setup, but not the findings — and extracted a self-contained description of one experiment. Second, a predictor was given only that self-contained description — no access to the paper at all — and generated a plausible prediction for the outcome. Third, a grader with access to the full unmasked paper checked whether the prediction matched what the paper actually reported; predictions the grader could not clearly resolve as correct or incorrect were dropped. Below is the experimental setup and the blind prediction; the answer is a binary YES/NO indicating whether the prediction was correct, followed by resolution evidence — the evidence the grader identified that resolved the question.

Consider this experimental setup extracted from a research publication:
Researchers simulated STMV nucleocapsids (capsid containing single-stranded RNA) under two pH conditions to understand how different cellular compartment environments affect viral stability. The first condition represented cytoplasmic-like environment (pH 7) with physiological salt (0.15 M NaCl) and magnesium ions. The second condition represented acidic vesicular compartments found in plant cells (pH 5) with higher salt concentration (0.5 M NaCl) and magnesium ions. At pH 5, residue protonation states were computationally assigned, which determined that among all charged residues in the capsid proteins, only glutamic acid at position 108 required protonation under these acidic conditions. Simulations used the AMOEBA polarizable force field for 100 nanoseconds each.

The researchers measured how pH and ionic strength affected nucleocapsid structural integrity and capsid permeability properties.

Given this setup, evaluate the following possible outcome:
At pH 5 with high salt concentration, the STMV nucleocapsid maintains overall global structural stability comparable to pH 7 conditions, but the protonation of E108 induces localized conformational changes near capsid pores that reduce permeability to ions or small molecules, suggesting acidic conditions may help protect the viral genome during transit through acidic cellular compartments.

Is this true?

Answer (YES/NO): NO